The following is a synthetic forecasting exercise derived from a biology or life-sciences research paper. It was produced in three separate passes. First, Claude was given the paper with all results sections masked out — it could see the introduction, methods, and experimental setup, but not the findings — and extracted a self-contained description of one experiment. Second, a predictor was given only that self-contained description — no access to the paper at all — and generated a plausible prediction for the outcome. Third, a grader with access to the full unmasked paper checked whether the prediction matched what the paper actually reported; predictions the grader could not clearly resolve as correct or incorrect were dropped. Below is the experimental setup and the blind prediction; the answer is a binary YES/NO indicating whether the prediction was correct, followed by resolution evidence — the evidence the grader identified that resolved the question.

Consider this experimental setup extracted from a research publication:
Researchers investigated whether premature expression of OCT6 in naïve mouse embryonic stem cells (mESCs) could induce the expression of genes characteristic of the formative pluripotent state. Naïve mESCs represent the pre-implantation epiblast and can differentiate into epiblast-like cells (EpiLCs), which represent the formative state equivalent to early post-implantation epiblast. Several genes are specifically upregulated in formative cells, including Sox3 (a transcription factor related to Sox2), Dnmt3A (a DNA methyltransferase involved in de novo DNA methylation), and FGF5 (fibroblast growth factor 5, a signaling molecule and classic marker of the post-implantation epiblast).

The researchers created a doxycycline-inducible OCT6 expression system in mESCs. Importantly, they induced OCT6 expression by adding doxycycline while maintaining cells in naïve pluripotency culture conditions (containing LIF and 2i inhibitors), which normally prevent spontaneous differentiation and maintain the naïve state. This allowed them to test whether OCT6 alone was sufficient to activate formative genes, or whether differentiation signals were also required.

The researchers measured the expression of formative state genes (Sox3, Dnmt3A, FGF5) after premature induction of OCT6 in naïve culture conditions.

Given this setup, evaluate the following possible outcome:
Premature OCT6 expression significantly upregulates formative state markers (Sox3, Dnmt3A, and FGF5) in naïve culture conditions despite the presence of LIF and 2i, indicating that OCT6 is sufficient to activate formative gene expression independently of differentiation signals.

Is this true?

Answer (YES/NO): YES